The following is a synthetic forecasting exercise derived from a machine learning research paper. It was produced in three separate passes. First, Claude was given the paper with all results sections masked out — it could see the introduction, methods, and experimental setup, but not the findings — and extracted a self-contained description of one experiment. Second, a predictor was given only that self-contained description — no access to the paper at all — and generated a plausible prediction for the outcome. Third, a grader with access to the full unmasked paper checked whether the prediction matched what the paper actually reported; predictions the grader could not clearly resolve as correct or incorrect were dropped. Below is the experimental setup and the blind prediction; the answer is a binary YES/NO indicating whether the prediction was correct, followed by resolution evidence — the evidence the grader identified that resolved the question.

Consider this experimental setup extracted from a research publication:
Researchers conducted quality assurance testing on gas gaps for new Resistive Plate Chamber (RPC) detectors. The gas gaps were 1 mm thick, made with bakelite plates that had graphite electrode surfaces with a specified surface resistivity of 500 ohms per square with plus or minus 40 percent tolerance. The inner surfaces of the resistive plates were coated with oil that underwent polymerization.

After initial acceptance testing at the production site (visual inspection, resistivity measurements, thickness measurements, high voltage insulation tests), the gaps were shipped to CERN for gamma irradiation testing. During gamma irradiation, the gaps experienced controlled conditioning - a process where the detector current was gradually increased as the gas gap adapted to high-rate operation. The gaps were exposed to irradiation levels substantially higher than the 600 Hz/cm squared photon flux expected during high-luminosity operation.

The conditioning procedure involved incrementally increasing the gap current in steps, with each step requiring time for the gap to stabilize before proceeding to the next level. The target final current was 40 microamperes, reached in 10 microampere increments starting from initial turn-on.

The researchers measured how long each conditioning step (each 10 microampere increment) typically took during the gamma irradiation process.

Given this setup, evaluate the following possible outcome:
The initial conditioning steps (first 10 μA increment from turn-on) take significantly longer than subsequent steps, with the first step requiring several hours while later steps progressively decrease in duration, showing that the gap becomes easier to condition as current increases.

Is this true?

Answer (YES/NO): NO